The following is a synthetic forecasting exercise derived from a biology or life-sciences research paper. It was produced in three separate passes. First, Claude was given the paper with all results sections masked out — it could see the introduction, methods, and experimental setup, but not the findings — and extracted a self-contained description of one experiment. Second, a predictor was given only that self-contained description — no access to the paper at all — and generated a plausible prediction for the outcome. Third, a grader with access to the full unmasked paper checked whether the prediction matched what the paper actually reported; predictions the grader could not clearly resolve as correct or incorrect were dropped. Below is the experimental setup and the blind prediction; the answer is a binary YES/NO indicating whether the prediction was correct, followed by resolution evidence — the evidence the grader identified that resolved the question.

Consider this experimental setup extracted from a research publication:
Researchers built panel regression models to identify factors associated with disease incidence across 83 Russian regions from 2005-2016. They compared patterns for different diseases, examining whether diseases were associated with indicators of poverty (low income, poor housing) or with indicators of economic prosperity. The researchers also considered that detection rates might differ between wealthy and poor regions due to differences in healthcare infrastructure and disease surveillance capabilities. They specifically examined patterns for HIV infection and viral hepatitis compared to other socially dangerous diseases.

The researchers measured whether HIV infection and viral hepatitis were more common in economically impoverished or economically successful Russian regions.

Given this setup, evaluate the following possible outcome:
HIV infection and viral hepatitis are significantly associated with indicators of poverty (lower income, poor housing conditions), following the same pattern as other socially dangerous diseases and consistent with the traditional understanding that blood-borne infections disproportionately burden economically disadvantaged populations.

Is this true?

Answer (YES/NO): NO